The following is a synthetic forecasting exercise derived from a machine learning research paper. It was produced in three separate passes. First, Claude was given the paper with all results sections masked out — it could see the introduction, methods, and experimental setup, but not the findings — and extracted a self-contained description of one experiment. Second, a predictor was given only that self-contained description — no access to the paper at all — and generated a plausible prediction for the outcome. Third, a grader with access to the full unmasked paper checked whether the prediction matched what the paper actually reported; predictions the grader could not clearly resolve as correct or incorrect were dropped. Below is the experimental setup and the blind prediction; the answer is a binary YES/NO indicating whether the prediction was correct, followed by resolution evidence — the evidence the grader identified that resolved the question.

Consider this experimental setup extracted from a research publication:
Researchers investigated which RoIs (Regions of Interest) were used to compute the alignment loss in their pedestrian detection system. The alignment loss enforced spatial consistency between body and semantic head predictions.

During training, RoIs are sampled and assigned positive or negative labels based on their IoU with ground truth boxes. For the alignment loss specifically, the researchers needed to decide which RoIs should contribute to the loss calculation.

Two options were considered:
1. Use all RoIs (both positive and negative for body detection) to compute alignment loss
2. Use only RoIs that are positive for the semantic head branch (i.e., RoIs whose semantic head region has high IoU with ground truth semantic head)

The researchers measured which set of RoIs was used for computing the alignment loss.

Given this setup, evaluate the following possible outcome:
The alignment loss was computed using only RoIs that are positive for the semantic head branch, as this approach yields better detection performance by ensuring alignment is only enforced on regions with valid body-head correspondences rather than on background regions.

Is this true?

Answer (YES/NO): YES